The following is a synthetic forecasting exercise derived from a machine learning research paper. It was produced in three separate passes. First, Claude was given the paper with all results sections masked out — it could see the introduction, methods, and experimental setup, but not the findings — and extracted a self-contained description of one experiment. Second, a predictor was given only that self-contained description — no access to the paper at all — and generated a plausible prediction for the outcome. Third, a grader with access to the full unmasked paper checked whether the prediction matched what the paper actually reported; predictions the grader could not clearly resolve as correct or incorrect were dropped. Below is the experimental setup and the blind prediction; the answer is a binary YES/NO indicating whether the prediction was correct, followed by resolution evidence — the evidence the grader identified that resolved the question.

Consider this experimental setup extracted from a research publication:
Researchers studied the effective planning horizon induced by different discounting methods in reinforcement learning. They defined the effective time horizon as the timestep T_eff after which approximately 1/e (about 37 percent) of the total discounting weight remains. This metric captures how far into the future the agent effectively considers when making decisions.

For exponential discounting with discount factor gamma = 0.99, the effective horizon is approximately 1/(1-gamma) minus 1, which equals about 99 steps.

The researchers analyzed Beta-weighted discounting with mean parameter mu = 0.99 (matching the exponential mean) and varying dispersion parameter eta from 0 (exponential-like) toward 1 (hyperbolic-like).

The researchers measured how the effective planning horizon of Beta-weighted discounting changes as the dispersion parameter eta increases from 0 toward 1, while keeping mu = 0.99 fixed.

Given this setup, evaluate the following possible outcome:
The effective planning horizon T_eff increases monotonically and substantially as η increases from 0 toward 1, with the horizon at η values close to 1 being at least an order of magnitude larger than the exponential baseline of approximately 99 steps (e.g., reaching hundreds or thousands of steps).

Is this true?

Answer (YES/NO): YES